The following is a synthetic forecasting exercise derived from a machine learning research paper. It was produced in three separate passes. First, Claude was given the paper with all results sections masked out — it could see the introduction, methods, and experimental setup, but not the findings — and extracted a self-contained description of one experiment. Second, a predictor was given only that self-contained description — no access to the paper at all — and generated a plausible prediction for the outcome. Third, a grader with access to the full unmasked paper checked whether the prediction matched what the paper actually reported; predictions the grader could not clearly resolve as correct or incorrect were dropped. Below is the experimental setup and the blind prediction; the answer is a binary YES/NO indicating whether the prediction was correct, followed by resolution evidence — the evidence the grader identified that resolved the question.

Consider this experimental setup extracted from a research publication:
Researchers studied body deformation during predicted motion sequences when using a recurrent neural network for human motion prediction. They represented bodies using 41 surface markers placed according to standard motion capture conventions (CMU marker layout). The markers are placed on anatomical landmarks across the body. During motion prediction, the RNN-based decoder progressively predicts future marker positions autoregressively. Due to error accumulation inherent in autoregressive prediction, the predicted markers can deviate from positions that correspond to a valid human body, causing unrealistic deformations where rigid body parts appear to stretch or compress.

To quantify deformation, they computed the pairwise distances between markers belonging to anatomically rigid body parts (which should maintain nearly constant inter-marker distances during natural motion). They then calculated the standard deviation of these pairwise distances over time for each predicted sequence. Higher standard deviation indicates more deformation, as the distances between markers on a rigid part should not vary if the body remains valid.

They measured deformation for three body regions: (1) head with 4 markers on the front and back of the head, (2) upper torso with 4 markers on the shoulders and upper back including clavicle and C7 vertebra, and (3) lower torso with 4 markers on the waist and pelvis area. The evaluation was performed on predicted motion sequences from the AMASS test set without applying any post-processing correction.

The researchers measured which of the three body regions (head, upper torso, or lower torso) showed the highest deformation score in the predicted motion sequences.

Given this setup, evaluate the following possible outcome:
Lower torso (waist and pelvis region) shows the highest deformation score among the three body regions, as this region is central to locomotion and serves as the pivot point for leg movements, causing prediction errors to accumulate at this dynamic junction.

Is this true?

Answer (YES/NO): NO